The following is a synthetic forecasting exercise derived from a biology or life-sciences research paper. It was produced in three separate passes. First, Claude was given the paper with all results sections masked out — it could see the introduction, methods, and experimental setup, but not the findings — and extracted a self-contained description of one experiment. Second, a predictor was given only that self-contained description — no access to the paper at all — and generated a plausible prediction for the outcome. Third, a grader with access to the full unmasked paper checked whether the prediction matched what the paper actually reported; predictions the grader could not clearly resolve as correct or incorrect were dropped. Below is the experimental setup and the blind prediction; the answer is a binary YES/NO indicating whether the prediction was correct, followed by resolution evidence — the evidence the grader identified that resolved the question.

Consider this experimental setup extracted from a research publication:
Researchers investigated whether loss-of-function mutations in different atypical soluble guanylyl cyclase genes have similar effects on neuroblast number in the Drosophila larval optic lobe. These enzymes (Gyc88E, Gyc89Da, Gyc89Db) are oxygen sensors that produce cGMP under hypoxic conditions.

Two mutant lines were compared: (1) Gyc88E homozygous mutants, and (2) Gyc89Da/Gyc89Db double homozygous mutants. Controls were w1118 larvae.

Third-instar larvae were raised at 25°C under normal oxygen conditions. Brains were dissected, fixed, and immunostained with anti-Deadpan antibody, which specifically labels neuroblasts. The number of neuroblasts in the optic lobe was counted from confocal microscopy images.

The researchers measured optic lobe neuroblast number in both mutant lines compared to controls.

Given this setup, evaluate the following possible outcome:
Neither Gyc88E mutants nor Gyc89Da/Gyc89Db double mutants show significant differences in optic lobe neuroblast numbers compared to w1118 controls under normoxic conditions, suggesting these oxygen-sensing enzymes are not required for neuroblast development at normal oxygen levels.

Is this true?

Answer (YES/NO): NO